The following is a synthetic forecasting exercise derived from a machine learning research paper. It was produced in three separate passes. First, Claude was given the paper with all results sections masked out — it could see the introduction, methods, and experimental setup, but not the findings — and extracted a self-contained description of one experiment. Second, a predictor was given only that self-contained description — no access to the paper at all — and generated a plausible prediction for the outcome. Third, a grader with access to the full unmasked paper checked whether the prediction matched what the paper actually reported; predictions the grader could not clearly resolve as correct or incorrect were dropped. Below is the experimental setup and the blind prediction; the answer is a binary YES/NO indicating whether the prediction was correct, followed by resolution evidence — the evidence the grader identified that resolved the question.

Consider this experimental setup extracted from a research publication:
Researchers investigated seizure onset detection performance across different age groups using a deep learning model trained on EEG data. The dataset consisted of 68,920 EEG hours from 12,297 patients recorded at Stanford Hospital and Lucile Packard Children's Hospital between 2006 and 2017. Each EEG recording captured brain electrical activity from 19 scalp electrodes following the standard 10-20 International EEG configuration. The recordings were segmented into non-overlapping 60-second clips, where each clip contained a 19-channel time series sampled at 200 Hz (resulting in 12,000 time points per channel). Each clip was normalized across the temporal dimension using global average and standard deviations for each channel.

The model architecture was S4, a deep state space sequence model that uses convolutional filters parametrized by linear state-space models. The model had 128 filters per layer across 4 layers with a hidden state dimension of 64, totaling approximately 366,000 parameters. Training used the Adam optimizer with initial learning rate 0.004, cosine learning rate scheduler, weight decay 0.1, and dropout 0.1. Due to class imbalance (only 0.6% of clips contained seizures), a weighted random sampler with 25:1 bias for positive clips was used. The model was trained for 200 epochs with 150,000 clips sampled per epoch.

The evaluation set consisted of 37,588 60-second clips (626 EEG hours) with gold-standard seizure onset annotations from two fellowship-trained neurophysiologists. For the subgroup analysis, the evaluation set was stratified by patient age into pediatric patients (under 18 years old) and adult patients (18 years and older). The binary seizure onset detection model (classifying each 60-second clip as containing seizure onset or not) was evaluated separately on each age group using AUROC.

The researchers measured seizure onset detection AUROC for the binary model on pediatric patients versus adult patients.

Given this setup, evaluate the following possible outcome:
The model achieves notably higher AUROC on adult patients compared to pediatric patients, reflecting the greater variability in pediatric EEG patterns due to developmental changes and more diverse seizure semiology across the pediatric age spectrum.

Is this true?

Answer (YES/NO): YES